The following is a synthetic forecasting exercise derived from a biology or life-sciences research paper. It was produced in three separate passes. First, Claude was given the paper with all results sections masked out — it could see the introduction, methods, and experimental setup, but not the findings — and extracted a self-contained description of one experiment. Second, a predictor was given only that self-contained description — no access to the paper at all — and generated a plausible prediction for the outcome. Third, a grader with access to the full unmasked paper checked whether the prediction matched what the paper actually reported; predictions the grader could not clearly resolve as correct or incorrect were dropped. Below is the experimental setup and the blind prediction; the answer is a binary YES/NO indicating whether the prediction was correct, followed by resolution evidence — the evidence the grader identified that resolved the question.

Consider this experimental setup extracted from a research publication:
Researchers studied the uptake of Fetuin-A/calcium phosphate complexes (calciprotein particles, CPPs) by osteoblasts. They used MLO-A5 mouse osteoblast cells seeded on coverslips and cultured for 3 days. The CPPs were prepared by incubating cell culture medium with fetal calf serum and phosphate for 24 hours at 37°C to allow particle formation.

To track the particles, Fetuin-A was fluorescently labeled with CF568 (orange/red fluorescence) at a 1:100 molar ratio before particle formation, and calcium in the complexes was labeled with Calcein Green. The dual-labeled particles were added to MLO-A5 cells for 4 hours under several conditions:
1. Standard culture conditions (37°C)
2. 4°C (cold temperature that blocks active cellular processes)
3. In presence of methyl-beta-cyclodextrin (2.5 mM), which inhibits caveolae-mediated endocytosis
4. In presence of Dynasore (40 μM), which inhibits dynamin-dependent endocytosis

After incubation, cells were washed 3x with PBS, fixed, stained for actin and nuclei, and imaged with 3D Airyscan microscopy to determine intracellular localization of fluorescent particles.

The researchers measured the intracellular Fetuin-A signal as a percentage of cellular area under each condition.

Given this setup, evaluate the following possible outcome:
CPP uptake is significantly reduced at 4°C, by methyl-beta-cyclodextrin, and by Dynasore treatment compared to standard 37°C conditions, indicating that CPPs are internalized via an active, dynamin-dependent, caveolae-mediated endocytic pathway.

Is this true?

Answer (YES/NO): YES